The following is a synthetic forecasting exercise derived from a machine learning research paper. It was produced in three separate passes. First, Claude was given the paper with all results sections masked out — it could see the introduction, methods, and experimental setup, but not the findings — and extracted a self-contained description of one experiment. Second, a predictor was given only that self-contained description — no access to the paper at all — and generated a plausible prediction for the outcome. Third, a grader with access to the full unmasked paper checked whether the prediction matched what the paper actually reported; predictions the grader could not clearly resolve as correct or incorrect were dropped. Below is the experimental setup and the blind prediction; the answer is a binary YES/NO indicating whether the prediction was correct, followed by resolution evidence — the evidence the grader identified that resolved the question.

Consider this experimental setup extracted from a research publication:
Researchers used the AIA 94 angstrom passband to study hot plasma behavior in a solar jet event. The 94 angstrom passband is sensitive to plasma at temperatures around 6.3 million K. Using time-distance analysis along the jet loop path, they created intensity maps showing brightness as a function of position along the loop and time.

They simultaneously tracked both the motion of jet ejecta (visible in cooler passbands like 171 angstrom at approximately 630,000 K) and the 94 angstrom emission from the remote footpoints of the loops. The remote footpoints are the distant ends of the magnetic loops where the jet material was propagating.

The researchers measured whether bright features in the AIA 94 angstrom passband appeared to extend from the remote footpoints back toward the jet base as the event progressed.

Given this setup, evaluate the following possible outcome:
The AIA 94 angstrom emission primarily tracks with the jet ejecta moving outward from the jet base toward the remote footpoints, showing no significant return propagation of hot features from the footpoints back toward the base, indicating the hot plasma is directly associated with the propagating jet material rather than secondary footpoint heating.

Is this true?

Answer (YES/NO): NO